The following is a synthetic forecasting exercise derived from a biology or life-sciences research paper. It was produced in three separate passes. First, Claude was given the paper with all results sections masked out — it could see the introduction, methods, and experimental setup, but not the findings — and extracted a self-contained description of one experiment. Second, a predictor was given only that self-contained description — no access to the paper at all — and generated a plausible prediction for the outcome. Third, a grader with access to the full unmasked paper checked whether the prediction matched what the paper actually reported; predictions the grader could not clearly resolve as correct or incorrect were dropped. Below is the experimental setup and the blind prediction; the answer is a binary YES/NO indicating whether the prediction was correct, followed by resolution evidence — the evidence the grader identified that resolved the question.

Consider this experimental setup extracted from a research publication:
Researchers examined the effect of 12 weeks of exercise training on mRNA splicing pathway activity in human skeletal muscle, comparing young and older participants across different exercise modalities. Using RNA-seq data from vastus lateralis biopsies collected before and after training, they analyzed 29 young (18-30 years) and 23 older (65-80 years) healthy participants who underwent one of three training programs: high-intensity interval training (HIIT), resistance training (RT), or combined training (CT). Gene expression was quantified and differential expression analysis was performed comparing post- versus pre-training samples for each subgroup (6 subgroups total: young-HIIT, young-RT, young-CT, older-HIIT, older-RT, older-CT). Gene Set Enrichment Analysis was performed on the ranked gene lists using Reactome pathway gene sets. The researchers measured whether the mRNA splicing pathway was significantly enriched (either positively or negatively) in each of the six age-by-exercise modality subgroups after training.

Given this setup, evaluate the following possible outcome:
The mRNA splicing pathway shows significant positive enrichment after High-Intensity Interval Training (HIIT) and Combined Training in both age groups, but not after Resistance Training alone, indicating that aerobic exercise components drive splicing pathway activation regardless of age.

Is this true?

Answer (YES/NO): NO